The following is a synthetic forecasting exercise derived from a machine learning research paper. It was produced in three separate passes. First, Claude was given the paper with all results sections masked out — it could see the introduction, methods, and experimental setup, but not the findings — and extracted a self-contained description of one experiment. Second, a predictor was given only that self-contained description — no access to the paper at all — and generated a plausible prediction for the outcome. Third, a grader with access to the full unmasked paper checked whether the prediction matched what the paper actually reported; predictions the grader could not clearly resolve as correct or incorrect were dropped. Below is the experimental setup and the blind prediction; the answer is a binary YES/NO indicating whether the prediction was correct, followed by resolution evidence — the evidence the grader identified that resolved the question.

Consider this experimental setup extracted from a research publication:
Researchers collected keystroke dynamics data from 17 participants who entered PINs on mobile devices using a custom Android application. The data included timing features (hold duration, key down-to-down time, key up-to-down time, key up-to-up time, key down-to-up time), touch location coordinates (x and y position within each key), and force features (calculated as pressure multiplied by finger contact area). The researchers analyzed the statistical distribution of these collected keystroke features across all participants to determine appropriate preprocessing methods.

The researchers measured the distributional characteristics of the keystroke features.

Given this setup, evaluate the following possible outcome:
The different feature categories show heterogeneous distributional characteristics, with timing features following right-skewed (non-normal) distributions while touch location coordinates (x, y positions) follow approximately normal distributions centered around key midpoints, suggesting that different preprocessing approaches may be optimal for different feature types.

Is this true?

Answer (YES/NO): NO